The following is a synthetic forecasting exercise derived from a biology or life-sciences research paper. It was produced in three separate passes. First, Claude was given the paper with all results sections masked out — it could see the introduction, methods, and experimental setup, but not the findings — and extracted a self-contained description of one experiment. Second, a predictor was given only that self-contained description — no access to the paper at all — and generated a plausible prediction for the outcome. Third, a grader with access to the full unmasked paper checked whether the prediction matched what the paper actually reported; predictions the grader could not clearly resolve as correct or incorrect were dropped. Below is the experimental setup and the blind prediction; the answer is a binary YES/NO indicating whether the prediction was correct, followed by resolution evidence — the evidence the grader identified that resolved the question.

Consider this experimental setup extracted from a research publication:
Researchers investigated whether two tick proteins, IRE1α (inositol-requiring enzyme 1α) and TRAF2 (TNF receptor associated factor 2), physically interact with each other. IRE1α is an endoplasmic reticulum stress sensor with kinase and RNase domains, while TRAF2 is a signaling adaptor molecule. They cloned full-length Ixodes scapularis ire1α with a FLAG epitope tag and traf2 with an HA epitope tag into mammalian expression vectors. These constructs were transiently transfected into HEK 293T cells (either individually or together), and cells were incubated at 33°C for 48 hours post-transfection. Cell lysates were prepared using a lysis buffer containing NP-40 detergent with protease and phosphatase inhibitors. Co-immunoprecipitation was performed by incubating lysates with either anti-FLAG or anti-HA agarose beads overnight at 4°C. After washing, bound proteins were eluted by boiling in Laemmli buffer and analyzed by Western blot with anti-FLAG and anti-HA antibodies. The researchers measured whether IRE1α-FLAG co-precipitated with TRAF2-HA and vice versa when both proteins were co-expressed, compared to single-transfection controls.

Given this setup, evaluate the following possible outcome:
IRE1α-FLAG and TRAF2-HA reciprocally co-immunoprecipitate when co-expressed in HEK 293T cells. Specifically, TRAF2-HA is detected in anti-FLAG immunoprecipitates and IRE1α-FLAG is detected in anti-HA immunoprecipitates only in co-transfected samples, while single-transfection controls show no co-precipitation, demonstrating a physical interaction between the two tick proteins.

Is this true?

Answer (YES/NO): YES